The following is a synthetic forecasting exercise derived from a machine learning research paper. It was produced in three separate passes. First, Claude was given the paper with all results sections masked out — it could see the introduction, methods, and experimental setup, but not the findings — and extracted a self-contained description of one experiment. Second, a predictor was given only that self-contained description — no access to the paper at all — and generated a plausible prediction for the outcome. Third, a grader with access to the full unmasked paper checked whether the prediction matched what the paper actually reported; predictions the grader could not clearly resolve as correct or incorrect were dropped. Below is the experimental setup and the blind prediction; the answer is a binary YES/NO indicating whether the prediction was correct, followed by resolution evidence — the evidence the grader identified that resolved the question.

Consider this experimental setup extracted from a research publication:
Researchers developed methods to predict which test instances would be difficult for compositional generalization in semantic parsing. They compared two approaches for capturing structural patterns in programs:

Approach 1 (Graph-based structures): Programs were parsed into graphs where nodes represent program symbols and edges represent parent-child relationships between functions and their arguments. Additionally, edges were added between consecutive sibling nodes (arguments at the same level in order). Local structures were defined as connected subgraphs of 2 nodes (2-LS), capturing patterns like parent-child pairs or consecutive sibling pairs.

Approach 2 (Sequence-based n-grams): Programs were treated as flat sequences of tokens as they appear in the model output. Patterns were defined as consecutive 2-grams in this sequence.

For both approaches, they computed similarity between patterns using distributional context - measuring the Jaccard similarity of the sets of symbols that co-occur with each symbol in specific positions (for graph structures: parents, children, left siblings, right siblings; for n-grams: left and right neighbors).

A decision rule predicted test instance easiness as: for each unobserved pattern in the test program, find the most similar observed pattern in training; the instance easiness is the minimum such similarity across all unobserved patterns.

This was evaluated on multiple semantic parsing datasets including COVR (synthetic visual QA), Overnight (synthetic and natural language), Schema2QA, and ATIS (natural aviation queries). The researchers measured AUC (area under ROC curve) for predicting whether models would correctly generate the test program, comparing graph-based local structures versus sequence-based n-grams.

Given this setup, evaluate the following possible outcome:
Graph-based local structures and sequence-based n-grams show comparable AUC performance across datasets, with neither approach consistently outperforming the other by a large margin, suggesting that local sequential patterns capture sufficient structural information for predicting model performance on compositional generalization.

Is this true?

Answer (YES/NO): NO